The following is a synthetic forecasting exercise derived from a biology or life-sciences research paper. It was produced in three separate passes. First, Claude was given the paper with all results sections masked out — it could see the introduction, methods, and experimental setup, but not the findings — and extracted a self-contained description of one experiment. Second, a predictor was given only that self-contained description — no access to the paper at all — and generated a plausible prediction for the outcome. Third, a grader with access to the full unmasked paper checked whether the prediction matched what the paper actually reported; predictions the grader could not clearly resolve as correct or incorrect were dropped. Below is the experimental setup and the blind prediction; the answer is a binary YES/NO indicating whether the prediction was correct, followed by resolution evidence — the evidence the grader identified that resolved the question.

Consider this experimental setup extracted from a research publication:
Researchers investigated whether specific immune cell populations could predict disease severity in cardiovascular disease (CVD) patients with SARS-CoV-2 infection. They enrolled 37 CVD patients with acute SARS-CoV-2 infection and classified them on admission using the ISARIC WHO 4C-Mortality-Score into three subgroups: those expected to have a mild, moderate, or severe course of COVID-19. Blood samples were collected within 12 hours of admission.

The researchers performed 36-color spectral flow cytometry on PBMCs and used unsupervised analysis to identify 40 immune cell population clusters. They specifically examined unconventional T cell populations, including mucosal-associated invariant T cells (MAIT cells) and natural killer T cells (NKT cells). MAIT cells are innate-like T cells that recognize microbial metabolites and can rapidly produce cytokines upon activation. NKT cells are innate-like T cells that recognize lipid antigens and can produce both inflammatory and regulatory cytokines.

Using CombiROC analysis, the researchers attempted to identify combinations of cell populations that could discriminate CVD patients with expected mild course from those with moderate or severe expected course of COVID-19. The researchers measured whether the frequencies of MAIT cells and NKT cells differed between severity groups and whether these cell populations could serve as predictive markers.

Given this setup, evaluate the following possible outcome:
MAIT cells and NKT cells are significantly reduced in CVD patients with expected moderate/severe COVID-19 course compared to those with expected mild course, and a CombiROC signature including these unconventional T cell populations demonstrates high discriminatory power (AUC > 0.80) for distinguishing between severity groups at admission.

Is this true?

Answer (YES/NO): NO